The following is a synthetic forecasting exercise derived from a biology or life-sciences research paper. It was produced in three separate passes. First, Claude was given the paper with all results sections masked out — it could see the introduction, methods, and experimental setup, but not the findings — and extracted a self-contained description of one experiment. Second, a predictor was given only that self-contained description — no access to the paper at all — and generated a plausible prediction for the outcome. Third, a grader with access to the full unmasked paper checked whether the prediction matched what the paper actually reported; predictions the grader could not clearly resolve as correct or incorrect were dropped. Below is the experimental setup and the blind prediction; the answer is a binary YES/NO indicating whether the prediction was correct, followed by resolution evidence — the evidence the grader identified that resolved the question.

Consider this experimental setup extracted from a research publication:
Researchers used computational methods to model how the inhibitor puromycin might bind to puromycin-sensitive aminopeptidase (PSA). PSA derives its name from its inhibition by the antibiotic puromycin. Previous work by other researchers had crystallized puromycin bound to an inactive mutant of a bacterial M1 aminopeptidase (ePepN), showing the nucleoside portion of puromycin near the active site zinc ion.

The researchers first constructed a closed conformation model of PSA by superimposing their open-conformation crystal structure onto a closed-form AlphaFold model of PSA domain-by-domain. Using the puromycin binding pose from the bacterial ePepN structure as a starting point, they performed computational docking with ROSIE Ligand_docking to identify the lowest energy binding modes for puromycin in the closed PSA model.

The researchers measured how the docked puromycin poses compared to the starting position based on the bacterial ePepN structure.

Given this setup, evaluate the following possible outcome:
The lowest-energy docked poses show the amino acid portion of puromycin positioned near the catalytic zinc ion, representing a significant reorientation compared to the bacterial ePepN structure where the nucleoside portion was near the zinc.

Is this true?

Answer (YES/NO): NO